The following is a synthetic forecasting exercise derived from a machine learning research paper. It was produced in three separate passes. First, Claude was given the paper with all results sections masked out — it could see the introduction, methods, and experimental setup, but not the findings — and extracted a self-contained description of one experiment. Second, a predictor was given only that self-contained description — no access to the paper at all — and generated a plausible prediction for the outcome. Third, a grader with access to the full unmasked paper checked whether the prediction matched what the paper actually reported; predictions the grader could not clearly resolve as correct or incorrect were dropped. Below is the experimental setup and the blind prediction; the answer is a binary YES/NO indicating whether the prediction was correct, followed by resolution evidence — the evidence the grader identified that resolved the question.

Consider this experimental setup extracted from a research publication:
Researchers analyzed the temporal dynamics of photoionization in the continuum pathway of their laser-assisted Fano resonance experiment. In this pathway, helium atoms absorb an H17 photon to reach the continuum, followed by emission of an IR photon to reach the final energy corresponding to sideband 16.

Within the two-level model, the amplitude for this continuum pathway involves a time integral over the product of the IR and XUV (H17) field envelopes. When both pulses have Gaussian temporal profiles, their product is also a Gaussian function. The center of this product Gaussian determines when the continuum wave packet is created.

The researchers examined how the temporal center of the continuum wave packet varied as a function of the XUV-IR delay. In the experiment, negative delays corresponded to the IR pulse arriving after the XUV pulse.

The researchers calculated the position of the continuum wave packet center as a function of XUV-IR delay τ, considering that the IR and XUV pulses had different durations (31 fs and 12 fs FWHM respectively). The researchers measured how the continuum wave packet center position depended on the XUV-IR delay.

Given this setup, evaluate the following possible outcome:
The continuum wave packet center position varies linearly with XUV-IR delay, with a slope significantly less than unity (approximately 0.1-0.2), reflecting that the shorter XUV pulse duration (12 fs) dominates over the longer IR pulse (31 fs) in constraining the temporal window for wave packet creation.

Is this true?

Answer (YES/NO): YES